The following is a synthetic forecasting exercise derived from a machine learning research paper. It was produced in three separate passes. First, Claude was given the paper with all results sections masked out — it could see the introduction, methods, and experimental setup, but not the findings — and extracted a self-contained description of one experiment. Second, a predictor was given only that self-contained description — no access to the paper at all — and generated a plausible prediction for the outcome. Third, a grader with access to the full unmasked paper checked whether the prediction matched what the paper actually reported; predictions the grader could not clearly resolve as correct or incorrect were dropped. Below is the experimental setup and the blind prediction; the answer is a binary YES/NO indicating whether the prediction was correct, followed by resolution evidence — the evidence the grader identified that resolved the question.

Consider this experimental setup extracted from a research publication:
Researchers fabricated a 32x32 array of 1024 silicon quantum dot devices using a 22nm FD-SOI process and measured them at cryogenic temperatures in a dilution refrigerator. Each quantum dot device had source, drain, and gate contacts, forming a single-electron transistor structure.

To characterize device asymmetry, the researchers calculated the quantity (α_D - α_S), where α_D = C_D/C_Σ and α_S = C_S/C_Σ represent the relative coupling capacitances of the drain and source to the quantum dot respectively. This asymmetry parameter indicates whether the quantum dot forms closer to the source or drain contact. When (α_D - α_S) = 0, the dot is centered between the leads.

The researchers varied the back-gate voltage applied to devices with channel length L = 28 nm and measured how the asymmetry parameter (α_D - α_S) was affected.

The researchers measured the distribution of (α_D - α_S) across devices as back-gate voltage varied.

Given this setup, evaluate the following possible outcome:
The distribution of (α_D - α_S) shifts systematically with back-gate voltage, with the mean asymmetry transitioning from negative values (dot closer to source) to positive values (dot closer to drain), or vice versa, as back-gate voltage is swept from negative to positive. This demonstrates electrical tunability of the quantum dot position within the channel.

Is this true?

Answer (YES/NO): NO